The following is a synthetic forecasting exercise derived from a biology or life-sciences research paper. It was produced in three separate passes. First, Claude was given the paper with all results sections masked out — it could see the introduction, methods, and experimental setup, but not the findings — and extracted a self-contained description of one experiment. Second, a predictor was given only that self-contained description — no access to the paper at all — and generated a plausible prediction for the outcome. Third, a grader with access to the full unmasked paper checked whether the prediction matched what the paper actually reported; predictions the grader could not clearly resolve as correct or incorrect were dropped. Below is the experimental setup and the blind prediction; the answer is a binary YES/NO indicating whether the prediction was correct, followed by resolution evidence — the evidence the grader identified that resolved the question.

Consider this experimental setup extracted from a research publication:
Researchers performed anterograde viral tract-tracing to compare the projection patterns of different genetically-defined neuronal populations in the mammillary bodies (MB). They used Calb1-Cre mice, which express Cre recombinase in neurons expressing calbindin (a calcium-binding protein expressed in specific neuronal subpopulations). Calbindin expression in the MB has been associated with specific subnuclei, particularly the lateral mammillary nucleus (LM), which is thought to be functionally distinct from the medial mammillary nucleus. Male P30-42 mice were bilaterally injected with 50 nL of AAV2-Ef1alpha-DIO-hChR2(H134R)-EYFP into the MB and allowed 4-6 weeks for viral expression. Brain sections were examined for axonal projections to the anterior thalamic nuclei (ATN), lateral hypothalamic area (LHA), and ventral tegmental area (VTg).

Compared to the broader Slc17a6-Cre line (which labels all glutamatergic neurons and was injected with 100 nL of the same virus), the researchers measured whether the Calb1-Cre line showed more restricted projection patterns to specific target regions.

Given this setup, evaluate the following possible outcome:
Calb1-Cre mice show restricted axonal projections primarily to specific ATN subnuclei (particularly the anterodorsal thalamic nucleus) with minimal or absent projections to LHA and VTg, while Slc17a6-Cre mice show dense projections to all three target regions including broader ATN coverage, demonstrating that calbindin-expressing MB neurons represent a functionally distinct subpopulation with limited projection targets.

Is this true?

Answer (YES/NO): NO